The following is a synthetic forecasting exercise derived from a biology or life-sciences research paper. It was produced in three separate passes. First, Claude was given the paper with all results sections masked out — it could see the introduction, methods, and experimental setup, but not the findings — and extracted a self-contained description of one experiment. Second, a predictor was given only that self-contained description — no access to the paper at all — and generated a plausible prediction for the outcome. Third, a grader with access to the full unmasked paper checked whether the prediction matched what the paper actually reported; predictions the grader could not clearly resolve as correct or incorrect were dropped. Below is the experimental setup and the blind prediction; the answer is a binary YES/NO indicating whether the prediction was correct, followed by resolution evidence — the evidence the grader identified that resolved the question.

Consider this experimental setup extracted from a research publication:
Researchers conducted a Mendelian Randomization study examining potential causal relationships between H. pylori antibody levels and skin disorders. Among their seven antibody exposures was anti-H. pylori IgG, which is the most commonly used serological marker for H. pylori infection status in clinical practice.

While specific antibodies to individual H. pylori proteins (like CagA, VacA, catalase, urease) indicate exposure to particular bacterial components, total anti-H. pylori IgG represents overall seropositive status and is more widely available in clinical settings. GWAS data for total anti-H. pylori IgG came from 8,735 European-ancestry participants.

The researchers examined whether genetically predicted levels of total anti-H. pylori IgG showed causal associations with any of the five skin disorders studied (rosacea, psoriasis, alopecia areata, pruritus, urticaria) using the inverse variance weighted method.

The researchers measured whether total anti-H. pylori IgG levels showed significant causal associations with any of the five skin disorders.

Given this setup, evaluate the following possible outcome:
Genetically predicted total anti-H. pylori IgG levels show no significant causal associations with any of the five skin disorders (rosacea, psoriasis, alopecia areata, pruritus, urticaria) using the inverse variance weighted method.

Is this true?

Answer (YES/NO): YES